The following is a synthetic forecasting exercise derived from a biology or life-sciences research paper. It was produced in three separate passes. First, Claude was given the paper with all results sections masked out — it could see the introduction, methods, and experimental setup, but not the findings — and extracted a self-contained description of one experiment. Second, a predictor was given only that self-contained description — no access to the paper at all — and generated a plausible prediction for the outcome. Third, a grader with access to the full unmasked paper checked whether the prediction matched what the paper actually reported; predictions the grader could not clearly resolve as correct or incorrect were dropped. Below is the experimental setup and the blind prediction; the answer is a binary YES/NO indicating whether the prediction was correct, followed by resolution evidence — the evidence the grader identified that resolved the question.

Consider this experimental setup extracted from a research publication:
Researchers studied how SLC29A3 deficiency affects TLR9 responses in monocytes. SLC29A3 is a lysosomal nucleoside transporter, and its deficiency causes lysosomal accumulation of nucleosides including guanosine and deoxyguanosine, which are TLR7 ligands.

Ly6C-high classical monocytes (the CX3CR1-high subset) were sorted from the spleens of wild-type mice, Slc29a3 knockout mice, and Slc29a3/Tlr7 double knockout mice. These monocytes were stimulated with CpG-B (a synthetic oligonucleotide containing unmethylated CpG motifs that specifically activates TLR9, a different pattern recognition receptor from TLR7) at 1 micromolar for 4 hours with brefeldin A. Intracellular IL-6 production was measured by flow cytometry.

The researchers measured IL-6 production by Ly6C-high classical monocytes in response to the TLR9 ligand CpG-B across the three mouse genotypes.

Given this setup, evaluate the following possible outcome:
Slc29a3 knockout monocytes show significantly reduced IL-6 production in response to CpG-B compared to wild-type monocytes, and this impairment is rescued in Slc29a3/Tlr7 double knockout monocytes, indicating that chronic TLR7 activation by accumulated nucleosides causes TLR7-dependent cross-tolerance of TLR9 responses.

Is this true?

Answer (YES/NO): YES